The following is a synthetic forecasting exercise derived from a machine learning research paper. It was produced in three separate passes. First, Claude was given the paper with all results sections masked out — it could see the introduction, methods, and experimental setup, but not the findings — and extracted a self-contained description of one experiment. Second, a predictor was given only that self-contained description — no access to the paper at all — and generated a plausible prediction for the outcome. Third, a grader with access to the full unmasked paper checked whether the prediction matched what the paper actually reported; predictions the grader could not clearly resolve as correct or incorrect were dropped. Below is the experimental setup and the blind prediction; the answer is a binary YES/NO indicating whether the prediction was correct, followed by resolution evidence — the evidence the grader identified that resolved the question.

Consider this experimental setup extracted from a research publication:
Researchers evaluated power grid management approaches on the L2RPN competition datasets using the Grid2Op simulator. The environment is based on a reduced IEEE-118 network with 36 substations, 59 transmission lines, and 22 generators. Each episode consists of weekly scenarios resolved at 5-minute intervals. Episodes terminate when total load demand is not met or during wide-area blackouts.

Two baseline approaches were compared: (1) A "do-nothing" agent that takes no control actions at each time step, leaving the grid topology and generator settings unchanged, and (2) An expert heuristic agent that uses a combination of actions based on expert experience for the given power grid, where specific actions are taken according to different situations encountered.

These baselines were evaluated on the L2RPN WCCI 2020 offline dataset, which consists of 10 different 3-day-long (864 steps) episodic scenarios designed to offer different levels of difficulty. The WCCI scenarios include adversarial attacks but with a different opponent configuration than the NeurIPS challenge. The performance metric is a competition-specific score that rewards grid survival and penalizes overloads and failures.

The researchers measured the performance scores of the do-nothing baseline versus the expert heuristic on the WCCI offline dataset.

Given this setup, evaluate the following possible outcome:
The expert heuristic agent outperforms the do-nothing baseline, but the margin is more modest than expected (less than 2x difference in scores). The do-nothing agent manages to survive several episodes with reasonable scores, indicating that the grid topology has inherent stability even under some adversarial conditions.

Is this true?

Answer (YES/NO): NO